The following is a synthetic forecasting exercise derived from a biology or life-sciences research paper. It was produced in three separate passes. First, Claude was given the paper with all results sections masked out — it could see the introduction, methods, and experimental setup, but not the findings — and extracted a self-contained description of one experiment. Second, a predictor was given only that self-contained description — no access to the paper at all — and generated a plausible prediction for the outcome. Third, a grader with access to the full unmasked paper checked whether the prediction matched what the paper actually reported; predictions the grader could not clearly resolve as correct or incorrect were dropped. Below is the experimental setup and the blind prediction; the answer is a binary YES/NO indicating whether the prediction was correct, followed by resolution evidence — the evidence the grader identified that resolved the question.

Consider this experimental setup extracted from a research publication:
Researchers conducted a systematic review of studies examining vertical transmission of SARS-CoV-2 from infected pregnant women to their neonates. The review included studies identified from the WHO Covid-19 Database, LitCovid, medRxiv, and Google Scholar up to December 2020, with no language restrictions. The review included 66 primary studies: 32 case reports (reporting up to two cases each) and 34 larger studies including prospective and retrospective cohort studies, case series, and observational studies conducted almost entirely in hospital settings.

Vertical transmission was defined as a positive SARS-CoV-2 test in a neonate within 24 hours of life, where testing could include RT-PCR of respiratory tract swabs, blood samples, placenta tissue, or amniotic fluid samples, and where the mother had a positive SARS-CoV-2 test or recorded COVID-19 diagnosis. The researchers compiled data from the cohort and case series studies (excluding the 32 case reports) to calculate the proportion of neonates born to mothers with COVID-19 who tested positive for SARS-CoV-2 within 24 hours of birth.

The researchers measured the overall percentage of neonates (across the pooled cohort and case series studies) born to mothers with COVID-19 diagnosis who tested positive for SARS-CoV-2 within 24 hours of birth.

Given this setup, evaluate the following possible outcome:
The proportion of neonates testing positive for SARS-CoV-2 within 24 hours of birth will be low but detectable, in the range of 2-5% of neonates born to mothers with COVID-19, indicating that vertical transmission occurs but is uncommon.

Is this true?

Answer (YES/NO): YES